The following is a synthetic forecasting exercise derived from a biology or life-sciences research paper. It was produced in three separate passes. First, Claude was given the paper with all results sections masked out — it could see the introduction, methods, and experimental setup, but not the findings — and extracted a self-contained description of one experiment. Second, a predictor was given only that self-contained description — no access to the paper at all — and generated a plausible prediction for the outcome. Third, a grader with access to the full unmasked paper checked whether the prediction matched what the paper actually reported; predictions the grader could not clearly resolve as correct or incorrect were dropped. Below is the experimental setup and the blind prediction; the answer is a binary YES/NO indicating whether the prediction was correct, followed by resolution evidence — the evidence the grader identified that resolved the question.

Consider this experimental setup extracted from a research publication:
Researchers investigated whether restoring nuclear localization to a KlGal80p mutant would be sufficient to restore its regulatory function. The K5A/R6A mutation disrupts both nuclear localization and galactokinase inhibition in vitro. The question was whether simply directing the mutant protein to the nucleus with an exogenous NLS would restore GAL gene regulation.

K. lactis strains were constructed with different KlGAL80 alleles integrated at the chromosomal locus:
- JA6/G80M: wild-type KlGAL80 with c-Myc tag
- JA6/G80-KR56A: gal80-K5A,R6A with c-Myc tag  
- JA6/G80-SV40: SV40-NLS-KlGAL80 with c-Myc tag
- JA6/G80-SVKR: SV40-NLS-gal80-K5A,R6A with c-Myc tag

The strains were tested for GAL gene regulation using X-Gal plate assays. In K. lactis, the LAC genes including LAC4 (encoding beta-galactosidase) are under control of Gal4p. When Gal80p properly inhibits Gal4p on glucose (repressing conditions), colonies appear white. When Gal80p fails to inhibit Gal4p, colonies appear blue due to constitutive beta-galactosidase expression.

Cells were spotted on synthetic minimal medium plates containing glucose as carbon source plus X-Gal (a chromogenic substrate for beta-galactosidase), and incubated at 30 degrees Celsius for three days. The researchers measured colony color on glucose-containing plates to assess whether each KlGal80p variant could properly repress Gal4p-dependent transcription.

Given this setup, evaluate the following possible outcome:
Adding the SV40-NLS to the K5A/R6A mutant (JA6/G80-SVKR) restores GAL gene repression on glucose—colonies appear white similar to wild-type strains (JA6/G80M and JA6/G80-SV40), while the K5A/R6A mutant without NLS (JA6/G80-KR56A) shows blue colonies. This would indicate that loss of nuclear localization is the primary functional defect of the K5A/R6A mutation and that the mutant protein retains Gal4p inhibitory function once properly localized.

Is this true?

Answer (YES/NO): NO